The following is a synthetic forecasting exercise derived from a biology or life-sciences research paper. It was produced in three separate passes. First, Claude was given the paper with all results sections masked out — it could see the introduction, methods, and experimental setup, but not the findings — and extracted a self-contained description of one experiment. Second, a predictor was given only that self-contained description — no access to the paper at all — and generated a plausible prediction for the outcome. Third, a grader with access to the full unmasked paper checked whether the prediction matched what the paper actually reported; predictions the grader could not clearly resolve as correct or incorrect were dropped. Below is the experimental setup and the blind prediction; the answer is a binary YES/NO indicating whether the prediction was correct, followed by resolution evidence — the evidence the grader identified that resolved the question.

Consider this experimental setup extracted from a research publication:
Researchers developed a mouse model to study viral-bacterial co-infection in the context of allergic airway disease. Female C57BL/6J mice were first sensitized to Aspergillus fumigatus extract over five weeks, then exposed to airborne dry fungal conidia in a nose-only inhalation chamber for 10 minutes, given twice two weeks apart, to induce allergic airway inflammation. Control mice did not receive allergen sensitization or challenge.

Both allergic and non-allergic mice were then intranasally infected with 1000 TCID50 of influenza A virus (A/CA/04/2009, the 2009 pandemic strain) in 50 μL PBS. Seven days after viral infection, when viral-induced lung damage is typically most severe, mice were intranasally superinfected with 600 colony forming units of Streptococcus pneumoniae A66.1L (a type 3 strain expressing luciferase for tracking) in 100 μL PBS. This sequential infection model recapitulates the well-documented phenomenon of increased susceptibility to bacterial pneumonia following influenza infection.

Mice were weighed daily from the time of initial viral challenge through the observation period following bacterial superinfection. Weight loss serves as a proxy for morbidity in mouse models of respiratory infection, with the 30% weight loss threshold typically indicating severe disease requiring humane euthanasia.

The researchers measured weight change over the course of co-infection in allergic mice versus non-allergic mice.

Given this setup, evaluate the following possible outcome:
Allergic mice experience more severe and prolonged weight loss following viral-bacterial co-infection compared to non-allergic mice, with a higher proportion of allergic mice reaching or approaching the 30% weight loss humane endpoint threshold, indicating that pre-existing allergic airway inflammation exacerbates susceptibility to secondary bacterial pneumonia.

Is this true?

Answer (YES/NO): NO